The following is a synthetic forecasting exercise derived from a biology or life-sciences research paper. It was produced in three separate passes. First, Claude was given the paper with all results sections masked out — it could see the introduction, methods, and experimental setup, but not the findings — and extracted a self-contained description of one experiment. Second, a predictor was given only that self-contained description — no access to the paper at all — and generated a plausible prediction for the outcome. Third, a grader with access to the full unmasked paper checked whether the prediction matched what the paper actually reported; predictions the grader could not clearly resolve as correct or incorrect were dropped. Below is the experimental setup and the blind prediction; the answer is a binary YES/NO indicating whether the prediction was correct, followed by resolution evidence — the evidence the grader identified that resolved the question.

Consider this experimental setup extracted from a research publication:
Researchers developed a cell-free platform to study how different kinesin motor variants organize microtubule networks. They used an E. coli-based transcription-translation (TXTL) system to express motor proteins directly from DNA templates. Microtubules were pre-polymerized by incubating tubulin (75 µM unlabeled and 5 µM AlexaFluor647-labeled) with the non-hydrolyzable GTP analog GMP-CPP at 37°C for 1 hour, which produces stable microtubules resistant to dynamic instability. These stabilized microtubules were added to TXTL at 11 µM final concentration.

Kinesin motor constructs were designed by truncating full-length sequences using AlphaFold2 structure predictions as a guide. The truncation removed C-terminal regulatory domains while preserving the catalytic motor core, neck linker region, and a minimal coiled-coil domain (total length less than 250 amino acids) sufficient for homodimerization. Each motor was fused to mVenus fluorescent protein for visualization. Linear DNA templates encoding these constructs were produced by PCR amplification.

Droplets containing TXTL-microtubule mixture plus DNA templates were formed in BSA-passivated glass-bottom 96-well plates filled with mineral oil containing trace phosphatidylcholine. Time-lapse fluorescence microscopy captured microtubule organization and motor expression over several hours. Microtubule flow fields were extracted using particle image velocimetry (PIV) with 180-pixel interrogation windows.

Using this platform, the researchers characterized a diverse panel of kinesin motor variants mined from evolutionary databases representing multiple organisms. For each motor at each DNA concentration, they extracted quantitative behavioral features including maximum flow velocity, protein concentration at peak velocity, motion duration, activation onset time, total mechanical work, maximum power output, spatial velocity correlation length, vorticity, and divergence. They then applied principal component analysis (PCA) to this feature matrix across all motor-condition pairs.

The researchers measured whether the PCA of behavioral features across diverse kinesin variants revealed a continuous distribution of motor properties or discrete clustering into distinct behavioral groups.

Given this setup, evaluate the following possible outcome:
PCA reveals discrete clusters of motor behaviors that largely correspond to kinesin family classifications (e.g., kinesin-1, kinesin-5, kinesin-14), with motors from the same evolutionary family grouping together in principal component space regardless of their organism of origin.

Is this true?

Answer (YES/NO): NO